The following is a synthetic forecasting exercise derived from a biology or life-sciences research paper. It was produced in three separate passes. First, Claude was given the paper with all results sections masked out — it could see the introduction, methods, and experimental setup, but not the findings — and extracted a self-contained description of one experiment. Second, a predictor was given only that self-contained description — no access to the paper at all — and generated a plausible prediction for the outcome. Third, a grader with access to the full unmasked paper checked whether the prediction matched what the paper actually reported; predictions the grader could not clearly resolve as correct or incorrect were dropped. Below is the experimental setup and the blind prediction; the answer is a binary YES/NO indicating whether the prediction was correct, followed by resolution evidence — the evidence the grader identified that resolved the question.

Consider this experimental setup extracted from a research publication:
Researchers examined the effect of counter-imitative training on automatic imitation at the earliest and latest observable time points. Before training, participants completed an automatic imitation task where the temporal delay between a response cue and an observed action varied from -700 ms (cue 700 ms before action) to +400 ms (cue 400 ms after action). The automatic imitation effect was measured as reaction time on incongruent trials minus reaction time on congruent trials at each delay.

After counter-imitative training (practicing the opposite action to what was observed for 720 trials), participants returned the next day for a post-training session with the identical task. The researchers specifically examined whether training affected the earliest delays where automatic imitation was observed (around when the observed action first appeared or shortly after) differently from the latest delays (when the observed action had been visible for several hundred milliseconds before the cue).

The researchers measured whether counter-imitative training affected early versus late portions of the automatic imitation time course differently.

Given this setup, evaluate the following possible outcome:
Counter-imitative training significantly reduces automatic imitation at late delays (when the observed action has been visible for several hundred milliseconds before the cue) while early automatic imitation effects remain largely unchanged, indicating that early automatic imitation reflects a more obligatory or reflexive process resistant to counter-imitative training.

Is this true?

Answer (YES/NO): YES